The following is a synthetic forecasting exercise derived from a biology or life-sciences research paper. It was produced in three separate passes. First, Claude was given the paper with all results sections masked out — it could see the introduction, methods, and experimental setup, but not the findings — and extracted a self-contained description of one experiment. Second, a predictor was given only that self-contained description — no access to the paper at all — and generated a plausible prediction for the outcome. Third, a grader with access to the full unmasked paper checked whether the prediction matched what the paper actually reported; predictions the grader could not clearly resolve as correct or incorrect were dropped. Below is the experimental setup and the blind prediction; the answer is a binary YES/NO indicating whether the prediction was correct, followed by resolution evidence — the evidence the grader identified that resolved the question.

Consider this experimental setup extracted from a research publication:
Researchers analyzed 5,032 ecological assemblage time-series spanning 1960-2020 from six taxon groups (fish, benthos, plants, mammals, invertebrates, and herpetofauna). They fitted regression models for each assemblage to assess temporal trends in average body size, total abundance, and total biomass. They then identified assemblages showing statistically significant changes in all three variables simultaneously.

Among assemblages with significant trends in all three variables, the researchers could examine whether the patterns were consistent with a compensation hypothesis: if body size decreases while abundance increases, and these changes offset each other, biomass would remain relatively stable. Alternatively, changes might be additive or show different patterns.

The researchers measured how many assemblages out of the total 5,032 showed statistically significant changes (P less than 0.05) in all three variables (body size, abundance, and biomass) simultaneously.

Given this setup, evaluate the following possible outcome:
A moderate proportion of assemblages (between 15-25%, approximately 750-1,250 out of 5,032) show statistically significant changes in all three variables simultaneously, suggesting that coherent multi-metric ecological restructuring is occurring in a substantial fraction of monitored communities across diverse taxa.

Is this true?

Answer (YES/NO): NO